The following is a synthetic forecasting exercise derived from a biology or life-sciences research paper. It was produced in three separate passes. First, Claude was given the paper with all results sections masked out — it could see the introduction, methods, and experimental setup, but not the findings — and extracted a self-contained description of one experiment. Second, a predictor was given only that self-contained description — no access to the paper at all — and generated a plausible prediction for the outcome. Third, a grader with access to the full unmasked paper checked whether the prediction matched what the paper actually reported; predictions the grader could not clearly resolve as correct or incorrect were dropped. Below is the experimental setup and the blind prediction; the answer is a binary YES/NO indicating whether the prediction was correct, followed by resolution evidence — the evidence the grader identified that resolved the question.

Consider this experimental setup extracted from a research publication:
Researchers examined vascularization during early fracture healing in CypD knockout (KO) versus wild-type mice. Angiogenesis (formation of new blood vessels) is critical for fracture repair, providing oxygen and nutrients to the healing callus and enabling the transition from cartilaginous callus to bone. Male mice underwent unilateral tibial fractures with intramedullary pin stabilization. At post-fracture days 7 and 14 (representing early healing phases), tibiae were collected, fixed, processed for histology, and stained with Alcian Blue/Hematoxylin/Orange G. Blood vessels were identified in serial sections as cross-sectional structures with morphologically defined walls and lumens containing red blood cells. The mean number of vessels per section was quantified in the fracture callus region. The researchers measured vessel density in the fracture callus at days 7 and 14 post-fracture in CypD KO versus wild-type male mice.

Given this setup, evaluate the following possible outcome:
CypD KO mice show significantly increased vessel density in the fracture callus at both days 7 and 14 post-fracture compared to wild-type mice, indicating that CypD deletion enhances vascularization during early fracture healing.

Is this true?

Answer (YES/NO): NO